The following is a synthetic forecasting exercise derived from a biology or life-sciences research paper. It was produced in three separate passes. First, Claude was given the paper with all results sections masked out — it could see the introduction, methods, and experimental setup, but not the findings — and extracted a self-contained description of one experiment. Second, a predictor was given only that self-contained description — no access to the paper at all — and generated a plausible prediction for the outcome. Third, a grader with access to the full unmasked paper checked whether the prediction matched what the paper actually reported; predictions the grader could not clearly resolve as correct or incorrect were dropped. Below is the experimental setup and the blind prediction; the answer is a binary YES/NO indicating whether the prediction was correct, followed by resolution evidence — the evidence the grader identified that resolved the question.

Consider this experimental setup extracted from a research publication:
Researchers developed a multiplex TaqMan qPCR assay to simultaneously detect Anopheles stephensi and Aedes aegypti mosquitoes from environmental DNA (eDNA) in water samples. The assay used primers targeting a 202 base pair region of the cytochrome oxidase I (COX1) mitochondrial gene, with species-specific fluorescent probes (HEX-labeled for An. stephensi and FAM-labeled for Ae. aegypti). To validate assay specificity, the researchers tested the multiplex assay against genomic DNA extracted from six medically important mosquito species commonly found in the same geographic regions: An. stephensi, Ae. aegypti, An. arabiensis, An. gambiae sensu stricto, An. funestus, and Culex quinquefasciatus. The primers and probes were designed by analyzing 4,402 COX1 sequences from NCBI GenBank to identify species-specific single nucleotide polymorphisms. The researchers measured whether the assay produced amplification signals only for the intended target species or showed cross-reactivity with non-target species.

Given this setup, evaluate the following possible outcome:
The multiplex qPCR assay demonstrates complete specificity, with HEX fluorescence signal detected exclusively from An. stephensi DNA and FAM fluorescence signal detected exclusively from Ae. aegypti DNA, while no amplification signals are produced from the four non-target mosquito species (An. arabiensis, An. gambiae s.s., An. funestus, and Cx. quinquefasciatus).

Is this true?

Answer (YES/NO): YES